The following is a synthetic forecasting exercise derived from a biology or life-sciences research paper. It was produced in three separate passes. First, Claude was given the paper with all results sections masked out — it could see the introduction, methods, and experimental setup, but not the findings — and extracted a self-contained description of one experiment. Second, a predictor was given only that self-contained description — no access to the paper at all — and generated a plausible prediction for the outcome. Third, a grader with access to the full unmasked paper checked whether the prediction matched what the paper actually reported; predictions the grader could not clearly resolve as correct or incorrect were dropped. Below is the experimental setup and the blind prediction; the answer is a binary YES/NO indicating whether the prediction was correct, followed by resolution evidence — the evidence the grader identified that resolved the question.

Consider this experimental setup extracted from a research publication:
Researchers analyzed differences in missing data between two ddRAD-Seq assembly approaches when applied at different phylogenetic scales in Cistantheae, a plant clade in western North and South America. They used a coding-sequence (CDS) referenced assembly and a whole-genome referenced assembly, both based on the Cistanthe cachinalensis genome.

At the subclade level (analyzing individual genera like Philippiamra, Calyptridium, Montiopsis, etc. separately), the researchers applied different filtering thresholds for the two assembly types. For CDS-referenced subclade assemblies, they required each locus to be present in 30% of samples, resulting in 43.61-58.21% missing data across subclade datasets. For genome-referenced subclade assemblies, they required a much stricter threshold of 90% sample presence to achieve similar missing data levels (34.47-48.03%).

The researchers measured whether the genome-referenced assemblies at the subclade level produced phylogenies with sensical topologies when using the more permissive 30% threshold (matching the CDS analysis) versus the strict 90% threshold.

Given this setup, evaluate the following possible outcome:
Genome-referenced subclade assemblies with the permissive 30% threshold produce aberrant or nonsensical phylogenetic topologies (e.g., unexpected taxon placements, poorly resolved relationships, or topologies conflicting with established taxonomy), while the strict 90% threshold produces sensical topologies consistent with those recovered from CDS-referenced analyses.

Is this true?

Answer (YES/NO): YES